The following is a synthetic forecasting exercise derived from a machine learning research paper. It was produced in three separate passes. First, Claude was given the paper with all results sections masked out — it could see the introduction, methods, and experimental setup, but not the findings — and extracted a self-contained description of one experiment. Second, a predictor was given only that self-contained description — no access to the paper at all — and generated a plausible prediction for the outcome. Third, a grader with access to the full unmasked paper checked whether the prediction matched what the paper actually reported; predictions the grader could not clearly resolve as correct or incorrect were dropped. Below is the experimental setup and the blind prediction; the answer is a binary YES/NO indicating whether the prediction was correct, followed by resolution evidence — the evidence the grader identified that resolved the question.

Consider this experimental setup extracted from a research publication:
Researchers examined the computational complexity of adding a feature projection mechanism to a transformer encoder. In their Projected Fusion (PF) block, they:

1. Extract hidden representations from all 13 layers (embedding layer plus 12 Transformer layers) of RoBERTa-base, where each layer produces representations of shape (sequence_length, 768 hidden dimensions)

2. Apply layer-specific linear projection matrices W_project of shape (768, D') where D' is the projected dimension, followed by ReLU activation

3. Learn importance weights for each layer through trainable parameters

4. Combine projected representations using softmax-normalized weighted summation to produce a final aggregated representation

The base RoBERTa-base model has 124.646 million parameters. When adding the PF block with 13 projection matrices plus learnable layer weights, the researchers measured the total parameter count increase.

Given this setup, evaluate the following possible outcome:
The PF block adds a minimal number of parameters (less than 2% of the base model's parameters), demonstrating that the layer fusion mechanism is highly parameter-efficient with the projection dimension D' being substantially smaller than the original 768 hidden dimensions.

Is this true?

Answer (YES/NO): NO